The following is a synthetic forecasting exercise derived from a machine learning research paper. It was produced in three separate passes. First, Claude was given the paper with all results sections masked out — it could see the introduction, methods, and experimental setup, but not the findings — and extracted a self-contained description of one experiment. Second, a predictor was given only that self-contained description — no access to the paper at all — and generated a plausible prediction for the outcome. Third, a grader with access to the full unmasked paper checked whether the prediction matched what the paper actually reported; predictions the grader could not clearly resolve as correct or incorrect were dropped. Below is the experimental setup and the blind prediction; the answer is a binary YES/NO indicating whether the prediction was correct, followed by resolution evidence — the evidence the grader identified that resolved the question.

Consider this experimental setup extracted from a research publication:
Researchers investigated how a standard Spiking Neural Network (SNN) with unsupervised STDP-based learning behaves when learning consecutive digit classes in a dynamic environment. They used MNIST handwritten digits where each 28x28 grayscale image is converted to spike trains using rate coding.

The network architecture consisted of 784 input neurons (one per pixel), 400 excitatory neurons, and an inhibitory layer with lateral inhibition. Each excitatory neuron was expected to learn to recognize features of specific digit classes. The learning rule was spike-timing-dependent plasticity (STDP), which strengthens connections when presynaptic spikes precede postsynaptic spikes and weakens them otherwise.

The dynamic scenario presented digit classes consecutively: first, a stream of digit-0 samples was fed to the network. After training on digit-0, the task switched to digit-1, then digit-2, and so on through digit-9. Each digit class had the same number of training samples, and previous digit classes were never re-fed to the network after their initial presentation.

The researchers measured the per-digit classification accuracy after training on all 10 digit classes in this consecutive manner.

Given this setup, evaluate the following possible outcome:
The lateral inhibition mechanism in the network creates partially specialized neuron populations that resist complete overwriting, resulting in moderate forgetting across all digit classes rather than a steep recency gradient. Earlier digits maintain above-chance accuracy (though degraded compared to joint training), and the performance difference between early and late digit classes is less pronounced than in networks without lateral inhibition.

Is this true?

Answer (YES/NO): NO